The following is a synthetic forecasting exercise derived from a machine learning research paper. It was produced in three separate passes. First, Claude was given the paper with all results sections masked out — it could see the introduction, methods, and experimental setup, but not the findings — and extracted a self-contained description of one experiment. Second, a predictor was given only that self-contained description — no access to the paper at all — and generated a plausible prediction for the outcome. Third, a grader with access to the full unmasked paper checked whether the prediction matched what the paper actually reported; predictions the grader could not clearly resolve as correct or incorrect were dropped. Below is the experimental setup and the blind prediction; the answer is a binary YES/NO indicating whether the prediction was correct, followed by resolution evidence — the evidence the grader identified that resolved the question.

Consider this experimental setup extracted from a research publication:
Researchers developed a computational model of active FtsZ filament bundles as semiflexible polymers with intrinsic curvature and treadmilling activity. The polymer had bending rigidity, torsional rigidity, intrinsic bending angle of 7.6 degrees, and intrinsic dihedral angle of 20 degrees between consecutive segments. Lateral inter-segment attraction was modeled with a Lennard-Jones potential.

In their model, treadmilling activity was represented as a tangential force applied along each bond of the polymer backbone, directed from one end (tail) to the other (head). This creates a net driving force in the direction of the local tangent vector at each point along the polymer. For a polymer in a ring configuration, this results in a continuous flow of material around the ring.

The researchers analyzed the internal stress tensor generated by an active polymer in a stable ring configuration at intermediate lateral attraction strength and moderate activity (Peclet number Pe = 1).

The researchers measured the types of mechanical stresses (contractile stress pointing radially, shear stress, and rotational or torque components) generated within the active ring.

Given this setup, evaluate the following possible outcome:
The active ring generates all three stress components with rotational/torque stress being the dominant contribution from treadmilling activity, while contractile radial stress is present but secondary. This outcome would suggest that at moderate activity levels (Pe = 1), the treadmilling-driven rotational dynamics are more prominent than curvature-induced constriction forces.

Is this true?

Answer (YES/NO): NO